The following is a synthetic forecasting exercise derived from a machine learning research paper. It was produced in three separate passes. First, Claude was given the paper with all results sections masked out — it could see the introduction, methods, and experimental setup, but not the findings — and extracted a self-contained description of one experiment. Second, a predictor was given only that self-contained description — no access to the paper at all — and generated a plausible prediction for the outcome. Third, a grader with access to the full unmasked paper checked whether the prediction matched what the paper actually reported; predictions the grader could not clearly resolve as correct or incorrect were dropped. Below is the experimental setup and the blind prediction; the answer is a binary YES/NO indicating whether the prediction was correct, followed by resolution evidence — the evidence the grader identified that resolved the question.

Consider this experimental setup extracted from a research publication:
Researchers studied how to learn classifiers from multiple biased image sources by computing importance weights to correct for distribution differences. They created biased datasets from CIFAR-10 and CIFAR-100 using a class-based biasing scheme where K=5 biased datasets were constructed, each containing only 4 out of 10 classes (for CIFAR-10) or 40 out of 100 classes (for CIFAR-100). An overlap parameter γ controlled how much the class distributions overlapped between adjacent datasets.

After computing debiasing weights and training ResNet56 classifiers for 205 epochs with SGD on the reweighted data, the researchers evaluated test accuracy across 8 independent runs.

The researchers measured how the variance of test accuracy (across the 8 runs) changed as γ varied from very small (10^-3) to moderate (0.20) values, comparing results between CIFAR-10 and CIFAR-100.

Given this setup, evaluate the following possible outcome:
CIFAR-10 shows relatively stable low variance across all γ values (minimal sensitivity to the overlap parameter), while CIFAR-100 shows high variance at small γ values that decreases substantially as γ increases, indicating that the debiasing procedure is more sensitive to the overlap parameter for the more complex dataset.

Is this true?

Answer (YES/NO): NO